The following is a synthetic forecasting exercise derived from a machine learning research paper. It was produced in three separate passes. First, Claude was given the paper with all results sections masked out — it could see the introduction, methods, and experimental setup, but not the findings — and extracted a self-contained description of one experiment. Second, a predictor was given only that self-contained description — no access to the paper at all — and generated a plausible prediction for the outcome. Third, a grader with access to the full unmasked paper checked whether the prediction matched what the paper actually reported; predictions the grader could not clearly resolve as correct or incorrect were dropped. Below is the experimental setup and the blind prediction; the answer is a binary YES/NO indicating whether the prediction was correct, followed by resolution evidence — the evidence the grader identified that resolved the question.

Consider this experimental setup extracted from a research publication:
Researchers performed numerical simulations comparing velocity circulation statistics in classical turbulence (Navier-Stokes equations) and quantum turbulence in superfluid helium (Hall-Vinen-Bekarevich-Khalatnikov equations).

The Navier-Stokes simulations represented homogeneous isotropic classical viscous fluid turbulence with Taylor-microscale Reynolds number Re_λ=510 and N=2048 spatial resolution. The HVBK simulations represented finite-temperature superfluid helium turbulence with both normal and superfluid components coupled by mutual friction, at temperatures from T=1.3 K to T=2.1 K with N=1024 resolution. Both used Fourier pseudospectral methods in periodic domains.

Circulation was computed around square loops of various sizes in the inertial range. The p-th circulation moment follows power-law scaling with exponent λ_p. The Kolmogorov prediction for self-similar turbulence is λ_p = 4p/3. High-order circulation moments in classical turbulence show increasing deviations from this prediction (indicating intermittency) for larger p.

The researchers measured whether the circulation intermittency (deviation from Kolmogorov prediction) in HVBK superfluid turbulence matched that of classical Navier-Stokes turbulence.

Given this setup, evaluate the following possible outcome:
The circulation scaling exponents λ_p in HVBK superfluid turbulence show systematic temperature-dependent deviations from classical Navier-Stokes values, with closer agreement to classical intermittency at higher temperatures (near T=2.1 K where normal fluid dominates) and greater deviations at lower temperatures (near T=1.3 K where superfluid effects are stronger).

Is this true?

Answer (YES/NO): NO